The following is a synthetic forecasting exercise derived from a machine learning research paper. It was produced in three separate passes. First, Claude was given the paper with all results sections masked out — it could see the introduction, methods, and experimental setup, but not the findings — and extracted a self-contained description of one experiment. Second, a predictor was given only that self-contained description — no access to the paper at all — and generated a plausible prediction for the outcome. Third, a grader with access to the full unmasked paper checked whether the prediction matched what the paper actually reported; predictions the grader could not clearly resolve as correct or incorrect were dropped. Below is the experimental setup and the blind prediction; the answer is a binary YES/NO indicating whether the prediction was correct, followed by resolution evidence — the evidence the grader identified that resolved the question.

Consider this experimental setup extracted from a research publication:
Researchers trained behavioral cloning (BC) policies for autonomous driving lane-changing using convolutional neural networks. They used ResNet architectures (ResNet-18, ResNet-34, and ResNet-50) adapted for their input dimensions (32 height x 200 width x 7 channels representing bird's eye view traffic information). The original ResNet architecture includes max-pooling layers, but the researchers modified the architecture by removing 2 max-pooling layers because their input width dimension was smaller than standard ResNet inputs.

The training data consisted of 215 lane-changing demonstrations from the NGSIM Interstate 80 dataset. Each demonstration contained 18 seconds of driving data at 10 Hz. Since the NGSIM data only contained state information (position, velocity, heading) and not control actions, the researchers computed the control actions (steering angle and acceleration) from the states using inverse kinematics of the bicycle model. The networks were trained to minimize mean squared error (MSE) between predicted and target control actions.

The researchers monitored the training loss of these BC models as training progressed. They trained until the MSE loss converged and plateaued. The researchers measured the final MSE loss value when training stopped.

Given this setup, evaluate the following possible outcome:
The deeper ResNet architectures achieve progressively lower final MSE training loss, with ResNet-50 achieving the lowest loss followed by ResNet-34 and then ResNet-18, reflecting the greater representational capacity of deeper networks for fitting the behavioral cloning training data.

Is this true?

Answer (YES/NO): NO